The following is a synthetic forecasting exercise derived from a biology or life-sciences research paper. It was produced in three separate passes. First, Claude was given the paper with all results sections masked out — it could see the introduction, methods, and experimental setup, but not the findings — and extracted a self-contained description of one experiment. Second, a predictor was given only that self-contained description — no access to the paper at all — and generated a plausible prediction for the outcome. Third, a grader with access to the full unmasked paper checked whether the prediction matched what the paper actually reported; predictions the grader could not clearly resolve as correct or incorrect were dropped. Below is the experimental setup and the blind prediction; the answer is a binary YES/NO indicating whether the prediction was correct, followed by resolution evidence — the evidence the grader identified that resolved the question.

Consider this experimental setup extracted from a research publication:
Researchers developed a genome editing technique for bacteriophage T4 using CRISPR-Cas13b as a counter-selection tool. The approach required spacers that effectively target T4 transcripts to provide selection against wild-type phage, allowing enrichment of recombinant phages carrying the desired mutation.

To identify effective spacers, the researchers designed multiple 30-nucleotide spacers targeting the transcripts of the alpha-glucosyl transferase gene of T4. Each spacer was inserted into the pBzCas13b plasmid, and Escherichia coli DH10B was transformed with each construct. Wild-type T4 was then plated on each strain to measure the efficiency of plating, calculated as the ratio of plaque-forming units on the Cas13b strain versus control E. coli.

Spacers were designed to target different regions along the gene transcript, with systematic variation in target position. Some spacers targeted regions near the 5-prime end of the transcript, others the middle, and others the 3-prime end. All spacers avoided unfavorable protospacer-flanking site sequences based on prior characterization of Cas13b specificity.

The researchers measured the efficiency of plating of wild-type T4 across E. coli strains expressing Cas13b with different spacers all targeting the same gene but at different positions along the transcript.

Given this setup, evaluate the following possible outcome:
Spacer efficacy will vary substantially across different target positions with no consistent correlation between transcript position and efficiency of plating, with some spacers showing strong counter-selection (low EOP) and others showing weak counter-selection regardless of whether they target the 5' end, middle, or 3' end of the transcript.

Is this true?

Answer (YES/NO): YES